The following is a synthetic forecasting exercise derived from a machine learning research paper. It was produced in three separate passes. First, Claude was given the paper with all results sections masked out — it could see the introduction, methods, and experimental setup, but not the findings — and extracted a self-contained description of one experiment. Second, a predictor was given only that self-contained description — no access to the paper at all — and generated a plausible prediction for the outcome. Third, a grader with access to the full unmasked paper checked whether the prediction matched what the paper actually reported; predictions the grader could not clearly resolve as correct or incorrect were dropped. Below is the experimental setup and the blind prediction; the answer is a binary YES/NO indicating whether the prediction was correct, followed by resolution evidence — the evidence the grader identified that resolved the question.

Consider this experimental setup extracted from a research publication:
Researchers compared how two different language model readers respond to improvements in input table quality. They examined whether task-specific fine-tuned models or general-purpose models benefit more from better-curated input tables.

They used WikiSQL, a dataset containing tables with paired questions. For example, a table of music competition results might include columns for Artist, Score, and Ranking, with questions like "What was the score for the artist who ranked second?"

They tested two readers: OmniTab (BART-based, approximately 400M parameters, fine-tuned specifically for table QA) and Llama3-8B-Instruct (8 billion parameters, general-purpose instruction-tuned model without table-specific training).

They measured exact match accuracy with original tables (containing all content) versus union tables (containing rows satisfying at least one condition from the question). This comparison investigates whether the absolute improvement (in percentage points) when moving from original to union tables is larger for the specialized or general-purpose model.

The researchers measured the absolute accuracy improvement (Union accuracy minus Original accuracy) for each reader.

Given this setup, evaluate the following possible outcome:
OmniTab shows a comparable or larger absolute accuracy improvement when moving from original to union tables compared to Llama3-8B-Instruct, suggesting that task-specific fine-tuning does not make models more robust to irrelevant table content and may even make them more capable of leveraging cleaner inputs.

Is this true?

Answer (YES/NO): NO